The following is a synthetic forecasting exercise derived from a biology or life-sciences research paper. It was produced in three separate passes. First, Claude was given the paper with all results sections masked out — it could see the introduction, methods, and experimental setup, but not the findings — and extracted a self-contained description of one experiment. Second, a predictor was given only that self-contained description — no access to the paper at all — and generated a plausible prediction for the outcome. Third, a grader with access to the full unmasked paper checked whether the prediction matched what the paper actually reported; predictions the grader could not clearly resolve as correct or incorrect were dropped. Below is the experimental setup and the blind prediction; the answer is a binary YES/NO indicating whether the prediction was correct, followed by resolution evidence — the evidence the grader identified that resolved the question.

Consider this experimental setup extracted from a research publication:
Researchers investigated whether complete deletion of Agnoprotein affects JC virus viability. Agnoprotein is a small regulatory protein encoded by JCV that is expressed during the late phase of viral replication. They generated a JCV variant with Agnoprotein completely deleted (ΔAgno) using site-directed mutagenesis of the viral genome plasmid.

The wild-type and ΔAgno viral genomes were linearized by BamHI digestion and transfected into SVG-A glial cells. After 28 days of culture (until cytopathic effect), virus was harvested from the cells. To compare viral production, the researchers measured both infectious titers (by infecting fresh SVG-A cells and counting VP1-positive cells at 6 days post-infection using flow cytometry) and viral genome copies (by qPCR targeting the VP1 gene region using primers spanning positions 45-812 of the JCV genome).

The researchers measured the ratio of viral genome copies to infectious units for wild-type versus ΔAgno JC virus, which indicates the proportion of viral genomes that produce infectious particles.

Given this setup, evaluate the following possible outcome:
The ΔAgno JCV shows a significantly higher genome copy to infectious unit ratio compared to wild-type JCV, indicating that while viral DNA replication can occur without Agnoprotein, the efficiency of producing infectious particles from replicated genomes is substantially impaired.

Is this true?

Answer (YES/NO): NO